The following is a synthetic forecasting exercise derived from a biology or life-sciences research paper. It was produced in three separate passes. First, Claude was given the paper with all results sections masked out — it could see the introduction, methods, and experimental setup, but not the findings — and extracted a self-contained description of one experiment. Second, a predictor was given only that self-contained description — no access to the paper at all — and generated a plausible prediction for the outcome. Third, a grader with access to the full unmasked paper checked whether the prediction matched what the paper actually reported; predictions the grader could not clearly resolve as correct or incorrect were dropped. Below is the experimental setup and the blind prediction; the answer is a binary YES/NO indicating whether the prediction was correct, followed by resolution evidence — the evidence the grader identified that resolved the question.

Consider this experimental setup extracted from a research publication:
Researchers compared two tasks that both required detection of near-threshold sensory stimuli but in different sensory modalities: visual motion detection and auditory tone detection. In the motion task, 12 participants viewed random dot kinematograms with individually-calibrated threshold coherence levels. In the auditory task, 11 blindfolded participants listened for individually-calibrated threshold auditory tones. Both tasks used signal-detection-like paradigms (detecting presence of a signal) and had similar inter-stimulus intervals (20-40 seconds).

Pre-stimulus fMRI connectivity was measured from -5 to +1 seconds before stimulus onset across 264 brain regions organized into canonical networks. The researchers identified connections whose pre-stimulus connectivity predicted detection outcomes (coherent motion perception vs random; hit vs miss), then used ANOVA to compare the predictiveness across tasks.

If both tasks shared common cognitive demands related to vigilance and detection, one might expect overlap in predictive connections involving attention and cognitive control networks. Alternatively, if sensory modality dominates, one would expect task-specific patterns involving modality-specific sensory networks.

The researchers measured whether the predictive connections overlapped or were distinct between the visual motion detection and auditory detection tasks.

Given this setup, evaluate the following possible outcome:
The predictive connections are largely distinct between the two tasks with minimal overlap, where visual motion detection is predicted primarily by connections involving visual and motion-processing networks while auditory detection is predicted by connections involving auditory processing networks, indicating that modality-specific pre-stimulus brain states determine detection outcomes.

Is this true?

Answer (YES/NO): NO